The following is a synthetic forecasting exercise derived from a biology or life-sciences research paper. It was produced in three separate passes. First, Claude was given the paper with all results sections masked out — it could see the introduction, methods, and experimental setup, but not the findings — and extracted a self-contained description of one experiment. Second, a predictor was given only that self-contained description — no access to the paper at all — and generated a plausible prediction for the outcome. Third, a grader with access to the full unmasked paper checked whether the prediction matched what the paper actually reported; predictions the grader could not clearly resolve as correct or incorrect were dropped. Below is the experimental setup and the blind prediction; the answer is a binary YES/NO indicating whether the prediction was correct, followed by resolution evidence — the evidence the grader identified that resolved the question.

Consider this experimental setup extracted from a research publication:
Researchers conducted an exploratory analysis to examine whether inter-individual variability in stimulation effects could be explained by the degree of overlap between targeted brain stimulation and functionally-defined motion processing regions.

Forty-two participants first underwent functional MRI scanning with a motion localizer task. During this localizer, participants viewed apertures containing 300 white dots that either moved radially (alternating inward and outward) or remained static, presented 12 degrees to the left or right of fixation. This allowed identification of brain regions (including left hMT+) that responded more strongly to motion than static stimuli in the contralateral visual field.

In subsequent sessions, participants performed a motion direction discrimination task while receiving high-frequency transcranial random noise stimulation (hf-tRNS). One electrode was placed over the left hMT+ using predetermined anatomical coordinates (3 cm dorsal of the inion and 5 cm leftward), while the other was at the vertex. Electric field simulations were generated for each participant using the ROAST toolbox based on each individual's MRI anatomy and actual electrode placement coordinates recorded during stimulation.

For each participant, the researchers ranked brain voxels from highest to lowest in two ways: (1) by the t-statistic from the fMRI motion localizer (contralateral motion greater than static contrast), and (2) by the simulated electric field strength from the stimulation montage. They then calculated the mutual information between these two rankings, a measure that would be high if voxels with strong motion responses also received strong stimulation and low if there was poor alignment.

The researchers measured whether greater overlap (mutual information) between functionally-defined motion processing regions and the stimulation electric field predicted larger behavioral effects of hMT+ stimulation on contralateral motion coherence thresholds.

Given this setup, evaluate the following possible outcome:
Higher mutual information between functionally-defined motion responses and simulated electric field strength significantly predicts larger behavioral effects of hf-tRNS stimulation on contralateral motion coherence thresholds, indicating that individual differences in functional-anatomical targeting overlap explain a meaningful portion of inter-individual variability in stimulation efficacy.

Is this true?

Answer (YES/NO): NO